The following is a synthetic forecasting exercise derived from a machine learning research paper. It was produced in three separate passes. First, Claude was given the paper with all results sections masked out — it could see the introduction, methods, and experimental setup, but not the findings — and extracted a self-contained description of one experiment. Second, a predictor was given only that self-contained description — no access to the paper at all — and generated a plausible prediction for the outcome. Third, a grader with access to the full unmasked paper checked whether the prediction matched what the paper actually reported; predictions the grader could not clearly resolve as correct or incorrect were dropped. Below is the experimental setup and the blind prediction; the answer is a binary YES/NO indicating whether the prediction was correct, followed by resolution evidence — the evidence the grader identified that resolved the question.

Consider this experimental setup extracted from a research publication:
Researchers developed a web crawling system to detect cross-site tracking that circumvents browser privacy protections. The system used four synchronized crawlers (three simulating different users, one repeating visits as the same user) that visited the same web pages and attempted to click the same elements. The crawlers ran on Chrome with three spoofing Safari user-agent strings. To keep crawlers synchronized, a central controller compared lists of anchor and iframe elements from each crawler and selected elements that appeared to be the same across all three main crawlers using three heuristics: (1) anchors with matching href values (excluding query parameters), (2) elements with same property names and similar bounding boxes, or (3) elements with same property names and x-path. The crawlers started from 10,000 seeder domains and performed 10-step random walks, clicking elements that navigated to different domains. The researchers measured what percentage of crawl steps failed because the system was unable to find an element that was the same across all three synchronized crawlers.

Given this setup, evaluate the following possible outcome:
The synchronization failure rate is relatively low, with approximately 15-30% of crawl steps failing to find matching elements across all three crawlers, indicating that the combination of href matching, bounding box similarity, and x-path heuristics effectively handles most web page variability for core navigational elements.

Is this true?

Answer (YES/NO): NO